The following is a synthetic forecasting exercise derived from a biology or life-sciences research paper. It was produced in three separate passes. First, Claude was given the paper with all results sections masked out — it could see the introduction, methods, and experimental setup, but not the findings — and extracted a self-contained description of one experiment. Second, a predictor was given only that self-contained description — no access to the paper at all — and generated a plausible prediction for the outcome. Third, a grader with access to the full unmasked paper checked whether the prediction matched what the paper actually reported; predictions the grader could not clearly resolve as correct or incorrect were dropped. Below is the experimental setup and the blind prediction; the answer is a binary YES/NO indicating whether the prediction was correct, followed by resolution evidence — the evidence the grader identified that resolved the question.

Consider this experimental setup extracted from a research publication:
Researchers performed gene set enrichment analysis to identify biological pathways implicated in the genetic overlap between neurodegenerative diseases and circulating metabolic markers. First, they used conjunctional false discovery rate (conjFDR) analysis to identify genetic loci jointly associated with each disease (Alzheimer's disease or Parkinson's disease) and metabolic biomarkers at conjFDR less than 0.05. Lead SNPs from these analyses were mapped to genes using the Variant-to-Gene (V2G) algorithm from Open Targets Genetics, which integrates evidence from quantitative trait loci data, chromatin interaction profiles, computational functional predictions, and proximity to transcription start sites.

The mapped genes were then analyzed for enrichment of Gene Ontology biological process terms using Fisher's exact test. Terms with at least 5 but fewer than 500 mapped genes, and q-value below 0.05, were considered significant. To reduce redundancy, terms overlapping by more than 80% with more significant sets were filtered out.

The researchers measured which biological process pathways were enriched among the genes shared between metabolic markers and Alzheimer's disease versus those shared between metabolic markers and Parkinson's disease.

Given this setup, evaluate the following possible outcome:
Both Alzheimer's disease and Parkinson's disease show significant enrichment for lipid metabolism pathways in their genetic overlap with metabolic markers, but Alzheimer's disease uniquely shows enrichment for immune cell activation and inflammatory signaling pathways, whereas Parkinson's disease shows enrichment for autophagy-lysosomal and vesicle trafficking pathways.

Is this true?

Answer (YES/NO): NO